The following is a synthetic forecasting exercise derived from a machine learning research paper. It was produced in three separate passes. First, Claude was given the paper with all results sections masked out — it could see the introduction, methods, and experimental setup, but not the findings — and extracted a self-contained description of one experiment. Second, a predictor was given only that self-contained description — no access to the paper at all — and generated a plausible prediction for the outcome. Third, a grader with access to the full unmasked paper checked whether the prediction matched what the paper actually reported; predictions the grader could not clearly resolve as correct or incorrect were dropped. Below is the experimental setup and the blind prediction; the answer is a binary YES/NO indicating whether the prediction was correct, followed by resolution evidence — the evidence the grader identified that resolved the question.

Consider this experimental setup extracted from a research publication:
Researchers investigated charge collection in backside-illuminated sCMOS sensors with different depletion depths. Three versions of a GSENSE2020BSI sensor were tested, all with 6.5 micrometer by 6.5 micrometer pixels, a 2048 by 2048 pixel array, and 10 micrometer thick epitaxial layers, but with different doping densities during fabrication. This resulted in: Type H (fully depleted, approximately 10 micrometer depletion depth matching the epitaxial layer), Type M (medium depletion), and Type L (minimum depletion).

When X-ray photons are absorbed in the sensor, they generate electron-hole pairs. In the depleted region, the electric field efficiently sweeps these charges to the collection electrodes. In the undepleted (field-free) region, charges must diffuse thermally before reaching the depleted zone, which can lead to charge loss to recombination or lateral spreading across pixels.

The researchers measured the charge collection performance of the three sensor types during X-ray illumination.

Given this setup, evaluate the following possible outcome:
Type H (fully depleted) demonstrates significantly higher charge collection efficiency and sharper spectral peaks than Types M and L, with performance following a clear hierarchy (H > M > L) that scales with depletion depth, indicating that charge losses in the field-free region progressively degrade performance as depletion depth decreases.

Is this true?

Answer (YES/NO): NO